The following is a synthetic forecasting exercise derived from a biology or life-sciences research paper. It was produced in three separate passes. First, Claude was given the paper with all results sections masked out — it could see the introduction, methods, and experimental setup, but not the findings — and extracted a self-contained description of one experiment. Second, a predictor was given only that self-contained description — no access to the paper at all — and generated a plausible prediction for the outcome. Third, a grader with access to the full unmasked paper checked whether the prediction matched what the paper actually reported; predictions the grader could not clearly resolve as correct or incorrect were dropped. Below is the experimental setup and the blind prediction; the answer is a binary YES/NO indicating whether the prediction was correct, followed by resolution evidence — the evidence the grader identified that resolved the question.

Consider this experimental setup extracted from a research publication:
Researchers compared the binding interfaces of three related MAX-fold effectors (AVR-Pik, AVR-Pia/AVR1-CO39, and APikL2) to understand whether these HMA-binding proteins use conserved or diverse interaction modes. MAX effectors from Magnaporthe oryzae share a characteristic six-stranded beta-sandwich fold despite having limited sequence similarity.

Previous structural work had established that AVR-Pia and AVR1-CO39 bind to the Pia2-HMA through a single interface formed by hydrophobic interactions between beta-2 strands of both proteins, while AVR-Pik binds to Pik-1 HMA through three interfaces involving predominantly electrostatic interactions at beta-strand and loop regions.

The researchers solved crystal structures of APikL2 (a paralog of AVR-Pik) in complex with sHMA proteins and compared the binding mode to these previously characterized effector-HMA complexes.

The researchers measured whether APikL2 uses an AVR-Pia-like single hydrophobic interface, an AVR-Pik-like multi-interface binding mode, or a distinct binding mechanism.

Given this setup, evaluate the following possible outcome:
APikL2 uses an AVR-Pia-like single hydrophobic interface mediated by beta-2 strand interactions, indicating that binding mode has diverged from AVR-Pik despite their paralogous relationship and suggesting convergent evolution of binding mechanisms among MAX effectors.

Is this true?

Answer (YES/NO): NO